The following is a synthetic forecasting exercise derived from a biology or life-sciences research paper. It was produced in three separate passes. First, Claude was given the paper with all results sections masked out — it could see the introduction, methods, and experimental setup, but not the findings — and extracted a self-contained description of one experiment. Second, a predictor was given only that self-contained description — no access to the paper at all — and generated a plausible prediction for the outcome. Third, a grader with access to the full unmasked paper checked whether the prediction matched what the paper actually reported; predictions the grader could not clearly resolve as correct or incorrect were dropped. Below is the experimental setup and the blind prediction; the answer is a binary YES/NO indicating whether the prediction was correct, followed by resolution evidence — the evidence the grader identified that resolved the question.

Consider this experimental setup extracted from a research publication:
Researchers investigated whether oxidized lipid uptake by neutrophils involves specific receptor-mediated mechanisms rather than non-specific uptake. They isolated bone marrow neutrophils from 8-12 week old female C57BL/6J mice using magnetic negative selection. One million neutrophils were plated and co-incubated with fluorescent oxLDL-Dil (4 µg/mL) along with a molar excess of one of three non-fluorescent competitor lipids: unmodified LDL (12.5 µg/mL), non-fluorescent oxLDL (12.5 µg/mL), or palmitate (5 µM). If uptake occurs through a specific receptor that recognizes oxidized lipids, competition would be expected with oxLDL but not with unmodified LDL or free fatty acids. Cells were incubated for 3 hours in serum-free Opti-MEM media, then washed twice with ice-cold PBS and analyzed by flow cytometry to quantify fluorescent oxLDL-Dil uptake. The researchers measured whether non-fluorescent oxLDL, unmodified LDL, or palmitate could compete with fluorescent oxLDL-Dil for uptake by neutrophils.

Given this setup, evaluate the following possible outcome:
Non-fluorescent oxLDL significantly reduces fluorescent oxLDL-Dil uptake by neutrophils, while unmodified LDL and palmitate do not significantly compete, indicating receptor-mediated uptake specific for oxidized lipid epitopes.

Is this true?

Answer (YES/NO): YES